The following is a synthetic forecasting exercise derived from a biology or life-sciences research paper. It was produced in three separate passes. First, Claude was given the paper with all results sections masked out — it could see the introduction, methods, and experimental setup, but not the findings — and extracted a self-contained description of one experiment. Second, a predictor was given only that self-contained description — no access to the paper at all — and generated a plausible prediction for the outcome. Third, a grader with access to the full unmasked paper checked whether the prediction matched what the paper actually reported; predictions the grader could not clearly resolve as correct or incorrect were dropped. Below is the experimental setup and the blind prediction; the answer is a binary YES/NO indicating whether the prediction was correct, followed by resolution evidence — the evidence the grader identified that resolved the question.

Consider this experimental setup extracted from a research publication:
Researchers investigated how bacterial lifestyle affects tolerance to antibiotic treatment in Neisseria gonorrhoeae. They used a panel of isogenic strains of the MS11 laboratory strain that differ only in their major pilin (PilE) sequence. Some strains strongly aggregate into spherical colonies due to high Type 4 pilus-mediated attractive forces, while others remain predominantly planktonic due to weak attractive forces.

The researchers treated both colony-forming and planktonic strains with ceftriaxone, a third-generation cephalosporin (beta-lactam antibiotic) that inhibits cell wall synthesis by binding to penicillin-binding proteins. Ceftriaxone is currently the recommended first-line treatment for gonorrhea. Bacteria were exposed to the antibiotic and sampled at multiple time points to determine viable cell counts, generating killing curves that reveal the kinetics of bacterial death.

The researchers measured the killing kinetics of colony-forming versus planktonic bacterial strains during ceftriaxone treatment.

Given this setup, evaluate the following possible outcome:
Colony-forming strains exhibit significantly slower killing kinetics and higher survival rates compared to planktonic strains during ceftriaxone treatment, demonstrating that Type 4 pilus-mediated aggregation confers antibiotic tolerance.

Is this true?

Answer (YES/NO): YES